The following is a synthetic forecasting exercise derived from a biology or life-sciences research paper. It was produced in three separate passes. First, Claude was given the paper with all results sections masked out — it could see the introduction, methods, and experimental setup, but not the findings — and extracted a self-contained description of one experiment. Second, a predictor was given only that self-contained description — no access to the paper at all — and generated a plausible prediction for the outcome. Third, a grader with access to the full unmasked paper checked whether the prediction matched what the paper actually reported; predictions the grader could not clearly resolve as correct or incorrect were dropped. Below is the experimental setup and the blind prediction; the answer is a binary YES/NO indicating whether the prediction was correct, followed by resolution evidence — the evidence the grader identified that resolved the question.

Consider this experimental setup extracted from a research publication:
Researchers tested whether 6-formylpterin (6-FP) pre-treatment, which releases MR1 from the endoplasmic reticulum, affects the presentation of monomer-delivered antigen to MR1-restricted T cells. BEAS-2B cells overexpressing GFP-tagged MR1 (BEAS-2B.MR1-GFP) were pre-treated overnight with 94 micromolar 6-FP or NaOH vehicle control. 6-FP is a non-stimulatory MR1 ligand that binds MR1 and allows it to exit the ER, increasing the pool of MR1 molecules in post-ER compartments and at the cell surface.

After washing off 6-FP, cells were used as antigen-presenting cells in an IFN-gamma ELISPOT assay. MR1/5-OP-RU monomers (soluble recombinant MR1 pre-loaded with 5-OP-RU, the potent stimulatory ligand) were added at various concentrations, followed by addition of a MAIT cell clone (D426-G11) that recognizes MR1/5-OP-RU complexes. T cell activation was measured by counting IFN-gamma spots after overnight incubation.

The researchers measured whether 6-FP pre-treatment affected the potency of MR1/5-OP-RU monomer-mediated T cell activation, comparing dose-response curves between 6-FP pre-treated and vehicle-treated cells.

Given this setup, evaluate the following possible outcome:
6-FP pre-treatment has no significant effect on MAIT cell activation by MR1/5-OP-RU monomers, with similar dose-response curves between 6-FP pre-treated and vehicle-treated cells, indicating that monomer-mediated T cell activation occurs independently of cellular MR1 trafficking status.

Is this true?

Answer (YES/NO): NO